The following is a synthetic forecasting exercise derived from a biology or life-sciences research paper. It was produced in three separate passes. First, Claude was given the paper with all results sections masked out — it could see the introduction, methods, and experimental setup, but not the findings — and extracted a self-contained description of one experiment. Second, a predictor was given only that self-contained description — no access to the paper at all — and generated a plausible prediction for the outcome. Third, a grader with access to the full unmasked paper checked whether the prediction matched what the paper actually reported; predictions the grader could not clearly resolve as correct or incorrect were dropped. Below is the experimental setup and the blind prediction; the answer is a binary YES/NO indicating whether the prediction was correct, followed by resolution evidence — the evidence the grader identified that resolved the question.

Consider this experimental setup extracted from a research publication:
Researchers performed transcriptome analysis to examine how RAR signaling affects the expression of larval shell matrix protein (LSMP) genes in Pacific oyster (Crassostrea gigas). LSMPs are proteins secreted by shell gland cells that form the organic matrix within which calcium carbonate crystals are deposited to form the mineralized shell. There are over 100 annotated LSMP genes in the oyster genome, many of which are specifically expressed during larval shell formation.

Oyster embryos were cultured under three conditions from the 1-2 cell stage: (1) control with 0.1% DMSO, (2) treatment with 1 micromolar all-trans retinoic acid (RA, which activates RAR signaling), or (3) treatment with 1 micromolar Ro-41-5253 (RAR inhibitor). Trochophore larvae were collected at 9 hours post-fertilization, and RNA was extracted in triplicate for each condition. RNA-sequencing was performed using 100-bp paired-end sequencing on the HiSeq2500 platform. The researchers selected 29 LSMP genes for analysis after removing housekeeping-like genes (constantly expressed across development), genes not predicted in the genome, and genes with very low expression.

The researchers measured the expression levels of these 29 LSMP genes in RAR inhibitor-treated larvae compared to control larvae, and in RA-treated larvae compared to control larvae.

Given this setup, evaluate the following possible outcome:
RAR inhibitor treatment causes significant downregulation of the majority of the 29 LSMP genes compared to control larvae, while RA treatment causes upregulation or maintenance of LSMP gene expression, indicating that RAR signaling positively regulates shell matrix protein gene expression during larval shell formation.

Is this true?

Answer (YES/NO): NO